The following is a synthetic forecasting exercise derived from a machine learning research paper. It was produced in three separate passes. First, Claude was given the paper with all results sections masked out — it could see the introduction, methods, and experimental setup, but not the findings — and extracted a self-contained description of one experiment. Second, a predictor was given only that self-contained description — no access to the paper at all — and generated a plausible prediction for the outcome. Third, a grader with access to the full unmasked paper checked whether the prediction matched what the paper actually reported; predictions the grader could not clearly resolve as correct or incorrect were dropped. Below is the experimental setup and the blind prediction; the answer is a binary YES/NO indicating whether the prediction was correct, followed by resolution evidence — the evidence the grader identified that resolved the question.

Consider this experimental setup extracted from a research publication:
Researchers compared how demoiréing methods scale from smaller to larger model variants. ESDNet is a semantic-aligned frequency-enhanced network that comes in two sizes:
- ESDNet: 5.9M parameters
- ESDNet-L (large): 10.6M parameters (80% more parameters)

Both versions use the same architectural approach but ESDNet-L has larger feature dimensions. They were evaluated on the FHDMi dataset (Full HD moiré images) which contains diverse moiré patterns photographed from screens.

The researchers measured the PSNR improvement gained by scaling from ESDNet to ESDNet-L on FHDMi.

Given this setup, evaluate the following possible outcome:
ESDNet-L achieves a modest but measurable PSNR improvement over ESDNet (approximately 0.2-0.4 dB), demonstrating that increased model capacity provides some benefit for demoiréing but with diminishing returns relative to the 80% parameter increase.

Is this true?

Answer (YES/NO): YES